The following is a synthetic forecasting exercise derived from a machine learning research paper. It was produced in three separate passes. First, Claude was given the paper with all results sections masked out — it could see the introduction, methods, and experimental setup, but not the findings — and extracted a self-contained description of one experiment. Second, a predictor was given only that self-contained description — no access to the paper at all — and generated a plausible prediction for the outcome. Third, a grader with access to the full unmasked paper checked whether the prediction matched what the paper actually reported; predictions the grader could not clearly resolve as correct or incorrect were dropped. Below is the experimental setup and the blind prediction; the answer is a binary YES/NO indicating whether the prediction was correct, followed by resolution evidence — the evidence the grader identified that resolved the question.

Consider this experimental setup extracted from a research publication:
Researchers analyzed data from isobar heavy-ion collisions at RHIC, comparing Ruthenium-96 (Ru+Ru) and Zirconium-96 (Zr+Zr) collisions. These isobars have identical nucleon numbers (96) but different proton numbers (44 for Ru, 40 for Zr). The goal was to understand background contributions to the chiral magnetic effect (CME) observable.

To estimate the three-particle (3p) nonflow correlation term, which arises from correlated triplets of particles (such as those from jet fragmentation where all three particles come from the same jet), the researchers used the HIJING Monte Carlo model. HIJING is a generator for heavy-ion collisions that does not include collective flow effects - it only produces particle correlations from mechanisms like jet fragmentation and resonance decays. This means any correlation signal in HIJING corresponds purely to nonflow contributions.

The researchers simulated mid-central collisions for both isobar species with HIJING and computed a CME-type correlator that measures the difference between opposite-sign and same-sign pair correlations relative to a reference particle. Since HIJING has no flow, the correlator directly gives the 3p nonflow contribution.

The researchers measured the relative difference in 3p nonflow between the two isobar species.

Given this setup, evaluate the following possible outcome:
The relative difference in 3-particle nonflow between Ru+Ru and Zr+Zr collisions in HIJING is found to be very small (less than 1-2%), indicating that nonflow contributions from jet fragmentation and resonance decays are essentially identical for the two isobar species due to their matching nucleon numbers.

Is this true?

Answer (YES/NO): YES